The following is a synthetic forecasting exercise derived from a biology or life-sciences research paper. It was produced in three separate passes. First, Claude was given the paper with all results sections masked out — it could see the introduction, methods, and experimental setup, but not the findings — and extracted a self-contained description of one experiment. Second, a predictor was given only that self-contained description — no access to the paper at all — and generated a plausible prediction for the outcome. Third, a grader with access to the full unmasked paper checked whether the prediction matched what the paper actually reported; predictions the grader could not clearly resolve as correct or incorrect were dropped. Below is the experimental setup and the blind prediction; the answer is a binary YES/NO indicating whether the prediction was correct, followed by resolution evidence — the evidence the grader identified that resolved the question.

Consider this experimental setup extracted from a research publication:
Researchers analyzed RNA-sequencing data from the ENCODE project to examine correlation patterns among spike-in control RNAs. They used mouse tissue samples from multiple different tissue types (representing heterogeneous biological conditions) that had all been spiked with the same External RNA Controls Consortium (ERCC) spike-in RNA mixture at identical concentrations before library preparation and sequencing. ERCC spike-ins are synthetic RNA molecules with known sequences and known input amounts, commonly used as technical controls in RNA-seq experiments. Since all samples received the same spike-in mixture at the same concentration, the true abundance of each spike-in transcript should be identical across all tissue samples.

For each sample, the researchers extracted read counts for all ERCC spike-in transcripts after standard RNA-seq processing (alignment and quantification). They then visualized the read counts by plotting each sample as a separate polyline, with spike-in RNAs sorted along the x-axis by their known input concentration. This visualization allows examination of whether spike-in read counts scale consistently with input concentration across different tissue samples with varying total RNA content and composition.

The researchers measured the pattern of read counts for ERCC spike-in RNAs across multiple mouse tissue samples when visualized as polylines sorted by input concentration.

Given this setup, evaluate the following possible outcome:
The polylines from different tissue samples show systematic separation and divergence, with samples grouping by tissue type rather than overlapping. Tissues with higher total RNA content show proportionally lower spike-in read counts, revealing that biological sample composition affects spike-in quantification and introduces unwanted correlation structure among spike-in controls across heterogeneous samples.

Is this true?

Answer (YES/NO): NO